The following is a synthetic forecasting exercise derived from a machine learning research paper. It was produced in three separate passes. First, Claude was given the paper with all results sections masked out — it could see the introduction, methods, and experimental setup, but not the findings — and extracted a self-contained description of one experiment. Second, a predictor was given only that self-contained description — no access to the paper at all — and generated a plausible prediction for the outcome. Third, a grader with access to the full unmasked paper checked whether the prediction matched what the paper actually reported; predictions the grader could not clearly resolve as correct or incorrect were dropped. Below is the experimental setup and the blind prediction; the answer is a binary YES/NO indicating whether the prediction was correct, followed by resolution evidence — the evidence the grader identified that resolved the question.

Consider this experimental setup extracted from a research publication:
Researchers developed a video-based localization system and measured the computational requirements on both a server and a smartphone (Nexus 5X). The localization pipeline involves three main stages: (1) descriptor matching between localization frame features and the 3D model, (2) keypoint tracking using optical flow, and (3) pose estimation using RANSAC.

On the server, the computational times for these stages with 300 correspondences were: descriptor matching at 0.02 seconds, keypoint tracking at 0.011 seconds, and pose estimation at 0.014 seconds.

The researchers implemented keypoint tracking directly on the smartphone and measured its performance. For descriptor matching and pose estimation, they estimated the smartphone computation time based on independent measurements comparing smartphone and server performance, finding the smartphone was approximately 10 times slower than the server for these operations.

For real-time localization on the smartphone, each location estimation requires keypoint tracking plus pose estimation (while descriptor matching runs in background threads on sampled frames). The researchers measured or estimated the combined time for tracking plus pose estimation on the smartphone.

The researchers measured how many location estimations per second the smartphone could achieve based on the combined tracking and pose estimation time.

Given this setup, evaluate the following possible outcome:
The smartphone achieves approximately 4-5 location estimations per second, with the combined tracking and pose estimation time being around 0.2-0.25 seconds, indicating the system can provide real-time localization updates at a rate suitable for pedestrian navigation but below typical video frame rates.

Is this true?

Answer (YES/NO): YES